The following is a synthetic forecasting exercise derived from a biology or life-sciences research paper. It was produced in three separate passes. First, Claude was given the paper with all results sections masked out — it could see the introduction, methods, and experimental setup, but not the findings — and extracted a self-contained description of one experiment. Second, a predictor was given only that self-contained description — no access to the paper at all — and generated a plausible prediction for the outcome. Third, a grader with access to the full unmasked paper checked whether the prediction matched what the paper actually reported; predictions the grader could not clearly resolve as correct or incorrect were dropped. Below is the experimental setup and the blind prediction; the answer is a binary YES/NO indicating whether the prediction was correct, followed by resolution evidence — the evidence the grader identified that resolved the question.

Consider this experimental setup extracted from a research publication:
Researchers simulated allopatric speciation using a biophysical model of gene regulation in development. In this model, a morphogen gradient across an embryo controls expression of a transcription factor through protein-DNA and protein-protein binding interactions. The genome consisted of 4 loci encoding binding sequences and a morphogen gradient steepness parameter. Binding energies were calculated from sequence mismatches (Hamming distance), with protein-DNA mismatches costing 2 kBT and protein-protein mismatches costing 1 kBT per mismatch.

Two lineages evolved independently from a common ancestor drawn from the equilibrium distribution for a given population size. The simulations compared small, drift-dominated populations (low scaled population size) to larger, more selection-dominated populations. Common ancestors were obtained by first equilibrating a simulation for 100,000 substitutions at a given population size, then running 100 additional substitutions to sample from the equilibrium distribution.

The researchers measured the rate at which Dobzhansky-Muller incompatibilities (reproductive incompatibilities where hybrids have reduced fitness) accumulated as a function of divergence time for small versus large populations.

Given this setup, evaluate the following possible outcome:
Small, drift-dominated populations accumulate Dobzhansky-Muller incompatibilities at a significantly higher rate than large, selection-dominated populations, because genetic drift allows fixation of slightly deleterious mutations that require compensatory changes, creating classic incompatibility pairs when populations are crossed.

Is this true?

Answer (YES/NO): YES